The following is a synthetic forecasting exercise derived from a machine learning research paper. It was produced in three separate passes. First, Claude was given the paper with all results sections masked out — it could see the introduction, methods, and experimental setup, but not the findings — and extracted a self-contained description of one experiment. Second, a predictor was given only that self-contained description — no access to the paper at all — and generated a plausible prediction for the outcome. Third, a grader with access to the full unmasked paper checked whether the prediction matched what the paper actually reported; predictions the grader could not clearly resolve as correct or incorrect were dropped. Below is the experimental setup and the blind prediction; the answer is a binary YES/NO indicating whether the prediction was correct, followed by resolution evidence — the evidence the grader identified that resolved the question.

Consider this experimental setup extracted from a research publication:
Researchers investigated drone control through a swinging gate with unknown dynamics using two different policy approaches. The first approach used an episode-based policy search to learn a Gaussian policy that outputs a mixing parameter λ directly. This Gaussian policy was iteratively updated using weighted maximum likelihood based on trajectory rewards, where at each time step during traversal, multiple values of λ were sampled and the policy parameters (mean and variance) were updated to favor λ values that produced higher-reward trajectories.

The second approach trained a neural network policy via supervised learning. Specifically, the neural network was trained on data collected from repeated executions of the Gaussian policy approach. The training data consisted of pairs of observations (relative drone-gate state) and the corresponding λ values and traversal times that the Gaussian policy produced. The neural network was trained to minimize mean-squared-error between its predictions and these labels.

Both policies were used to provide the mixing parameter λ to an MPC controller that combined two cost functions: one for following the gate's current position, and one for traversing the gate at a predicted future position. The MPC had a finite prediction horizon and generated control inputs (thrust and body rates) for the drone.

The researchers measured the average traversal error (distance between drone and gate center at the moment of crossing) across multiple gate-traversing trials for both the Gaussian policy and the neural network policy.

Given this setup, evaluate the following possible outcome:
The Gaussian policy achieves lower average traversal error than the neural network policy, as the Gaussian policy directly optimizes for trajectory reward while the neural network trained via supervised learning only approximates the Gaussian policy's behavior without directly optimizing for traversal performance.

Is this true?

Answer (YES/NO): NO